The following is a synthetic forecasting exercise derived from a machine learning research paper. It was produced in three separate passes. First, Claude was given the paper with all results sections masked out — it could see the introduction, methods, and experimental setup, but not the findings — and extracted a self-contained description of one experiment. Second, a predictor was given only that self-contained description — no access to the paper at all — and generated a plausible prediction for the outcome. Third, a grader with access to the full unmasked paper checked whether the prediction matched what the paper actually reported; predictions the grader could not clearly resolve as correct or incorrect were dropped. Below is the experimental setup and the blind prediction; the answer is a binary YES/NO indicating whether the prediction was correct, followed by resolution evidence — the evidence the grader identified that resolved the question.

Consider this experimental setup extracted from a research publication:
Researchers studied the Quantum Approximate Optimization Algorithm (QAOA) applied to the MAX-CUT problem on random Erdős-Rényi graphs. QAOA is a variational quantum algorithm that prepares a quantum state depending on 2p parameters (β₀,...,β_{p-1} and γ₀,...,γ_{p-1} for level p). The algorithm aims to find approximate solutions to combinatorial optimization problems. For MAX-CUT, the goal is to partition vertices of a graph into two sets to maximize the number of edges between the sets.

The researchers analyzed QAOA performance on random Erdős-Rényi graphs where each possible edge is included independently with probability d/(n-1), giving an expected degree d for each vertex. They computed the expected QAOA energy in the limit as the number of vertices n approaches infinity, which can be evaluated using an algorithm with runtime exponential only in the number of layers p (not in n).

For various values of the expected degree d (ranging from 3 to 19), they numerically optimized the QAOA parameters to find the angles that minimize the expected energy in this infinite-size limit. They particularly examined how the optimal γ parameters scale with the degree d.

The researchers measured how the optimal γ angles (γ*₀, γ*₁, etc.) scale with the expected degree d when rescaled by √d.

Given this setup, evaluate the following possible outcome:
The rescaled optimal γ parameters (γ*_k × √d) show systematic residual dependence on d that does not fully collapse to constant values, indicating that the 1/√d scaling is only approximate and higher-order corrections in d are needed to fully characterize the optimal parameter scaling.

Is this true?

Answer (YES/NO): YES